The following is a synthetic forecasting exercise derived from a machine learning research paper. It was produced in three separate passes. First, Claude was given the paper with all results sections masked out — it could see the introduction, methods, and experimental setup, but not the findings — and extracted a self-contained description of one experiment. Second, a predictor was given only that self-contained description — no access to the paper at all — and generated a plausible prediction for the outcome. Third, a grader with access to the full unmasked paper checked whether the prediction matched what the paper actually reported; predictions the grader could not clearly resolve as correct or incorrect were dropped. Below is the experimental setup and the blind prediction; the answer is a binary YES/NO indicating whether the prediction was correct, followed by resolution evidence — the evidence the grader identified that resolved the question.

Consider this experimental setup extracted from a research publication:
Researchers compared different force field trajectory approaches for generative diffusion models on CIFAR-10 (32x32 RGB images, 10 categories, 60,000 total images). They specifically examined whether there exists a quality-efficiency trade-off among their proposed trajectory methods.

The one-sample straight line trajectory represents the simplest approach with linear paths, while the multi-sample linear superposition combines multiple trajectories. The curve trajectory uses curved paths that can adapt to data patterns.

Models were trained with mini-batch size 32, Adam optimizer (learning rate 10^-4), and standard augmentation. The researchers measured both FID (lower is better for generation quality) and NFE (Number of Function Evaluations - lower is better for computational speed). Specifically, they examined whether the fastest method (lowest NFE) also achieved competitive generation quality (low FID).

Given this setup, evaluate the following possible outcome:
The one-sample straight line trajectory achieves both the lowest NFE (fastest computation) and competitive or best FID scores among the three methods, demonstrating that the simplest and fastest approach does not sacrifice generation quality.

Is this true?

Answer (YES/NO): NO